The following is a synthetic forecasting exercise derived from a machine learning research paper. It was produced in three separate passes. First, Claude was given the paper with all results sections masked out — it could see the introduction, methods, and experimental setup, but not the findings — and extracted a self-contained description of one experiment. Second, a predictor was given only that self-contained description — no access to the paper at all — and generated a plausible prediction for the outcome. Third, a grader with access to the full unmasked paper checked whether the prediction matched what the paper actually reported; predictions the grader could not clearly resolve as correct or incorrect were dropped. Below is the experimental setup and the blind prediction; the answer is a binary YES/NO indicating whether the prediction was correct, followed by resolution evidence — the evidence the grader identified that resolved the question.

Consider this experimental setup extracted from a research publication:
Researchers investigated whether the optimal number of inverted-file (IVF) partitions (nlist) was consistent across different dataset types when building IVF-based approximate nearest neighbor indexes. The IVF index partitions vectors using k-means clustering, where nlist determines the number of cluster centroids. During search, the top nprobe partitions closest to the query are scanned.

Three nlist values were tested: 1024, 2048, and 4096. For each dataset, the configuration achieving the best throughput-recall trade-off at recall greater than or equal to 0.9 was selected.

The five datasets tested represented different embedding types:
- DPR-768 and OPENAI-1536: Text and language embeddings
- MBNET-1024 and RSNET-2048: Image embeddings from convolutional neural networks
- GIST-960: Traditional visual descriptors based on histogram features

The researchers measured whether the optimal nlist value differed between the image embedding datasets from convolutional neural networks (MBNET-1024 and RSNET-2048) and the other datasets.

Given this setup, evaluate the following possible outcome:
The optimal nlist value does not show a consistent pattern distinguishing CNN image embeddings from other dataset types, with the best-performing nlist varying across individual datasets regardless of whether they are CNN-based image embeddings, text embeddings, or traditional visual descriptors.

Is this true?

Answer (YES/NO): NO